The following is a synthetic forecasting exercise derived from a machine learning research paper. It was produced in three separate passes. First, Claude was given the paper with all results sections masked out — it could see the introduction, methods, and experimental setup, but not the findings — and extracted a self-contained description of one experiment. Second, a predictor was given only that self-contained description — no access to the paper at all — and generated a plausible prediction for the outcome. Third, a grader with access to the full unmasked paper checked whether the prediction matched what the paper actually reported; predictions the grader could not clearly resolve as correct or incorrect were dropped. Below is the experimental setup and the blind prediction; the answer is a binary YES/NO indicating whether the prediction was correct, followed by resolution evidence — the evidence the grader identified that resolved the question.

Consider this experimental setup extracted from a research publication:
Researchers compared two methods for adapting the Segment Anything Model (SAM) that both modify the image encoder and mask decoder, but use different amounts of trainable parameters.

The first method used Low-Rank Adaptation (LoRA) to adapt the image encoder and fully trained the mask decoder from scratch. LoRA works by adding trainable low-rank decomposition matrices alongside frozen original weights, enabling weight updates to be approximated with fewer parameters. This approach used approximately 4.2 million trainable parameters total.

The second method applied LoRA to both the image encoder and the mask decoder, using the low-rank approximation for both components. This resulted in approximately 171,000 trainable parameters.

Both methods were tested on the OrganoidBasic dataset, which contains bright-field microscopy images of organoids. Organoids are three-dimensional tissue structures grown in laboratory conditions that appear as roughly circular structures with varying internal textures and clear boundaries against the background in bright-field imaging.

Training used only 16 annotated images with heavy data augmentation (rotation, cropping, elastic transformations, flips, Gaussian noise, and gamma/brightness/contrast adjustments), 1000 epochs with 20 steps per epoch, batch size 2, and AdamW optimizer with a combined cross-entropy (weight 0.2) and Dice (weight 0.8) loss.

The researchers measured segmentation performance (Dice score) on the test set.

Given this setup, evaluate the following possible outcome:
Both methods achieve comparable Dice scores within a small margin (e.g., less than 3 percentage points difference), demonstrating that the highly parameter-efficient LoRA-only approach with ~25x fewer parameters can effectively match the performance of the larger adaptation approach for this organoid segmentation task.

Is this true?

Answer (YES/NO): YES